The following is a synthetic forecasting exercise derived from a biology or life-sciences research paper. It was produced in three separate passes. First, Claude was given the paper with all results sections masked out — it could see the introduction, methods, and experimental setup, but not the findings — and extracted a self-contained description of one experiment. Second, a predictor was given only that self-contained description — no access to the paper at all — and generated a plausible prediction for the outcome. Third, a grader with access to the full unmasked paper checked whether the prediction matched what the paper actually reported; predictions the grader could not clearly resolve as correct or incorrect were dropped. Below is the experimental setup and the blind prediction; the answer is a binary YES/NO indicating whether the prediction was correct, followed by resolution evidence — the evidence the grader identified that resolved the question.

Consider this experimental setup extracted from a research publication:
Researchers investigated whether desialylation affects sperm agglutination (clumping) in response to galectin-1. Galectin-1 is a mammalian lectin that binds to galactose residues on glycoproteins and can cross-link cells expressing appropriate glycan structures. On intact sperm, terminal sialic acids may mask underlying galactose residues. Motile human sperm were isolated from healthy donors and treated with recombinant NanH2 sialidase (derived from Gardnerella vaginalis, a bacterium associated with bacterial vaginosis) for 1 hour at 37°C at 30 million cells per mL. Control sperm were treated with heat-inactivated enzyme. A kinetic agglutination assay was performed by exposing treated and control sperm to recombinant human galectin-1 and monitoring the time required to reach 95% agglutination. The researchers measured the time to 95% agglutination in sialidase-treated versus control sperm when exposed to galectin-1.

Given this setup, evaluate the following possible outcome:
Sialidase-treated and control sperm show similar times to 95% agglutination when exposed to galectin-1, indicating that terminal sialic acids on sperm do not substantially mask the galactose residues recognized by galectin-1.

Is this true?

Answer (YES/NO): NO